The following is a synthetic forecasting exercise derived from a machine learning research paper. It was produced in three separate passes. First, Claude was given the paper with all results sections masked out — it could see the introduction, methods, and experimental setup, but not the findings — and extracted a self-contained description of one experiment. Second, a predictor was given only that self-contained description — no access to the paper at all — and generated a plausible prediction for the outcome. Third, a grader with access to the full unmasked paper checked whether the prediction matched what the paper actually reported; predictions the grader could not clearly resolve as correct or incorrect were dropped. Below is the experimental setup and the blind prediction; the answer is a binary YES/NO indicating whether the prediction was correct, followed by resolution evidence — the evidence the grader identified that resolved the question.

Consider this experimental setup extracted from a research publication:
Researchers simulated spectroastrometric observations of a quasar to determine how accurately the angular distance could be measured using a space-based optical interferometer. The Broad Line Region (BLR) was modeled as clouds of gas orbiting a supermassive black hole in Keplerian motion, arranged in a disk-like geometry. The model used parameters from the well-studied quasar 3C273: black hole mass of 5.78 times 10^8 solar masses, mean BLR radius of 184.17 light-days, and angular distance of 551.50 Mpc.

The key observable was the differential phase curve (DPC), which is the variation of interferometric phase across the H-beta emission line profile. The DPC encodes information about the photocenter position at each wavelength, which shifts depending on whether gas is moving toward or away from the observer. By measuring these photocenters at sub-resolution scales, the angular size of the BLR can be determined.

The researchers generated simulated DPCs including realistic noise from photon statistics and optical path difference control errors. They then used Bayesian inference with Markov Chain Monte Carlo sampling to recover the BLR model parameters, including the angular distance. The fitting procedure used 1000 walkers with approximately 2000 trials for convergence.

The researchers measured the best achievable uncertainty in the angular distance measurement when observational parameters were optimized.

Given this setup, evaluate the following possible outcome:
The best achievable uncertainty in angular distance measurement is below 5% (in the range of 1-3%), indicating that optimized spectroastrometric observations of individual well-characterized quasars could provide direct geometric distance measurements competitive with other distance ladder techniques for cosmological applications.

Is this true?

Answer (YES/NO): YES